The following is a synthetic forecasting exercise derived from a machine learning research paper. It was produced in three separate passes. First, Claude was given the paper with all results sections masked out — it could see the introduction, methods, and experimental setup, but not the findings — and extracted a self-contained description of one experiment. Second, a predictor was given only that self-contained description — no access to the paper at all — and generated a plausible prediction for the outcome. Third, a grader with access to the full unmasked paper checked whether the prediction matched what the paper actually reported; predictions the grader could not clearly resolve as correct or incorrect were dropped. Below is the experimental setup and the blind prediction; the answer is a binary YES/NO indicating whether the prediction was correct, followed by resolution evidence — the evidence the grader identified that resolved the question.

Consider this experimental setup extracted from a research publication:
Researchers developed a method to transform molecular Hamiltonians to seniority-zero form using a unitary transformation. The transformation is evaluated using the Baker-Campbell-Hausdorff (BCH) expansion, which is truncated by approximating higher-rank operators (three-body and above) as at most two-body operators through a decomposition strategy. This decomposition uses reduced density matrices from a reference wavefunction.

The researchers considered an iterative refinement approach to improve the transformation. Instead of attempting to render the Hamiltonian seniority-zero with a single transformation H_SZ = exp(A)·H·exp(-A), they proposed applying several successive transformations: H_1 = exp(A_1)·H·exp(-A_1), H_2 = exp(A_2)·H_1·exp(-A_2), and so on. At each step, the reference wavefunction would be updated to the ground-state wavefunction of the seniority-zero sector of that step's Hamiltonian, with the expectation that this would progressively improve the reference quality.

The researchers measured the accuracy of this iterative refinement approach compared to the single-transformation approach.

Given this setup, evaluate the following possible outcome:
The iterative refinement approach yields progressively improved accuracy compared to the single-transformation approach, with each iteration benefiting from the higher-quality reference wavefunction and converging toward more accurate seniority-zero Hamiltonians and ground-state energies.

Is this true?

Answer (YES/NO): NO